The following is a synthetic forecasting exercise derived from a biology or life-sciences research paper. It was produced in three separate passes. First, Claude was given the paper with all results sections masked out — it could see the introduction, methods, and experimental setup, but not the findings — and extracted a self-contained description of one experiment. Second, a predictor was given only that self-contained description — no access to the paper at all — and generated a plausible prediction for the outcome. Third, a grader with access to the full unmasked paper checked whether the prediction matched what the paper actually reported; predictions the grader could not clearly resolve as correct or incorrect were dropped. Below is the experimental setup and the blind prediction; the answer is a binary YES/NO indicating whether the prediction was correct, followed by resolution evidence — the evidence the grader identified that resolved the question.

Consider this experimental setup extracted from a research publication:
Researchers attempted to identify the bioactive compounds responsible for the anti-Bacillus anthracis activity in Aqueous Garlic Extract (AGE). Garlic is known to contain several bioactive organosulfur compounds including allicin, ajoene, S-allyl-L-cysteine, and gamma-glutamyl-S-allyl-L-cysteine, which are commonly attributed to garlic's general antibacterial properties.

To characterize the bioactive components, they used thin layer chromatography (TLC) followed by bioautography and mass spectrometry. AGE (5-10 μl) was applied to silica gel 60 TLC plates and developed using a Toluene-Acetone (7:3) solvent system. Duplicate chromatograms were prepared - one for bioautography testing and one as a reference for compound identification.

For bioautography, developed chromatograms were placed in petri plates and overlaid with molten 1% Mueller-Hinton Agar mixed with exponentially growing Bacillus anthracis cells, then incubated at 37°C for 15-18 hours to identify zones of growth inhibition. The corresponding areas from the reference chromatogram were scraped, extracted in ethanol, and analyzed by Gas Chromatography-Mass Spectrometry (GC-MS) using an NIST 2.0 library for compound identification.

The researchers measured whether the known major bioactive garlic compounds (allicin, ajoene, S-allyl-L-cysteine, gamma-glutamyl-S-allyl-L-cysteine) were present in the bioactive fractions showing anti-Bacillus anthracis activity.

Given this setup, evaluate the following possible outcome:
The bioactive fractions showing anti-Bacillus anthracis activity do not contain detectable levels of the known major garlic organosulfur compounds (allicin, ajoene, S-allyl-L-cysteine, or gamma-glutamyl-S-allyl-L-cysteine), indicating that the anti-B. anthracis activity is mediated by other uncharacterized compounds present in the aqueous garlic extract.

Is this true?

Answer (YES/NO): YES